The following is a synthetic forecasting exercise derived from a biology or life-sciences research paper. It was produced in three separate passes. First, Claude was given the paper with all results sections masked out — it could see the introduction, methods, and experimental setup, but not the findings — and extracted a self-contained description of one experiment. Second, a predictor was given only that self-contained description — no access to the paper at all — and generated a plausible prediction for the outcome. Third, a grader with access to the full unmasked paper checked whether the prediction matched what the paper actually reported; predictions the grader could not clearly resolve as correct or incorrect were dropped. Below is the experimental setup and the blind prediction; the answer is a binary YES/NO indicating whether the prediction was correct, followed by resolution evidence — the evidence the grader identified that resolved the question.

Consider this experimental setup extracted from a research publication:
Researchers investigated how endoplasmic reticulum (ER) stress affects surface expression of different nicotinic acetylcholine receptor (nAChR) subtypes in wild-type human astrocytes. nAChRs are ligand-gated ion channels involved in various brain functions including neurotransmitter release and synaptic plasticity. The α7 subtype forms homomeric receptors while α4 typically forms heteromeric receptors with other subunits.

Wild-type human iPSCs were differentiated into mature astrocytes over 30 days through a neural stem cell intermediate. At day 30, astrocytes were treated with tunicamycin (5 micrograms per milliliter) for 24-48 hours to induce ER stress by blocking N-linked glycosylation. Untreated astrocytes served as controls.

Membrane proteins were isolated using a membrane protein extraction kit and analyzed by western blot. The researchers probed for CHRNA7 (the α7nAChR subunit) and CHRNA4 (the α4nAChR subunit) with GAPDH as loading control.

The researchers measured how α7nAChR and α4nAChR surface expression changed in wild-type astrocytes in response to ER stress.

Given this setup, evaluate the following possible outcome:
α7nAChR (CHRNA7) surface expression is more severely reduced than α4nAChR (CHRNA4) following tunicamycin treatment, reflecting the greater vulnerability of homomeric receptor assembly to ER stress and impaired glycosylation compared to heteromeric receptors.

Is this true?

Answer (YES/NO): NO